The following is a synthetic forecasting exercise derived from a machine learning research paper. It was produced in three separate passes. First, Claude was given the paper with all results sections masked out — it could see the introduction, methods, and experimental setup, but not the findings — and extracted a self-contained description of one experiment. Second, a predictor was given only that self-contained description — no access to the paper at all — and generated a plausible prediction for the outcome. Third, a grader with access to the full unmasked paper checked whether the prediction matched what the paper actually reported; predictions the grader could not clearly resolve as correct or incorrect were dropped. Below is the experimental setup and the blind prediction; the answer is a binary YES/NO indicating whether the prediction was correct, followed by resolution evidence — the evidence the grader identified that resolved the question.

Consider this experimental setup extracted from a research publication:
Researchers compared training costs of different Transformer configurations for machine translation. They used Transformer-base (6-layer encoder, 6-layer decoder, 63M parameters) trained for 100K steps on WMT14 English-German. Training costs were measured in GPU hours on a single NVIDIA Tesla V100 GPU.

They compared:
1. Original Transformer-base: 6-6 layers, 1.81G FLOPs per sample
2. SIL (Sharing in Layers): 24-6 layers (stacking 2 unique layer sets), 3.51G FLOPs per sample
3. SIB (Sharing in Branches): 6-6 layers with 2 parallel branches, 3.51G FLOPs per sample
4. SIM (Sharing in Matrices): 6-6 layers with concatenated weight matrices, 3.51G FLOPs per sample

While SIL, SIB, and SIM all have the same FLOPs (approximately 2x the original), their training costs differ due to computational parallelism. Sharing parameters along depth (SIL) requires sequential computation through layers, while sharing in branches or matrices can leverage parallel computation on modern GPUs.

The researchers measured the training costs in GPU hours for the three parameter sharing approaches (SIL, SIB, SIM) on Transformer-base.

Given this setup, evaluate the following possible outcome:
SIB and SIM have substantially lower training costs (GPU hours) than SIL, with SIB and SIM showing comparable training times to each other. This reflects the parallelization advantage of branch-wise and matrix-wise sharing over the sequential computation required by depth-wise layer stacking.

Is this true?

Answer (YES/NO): NO